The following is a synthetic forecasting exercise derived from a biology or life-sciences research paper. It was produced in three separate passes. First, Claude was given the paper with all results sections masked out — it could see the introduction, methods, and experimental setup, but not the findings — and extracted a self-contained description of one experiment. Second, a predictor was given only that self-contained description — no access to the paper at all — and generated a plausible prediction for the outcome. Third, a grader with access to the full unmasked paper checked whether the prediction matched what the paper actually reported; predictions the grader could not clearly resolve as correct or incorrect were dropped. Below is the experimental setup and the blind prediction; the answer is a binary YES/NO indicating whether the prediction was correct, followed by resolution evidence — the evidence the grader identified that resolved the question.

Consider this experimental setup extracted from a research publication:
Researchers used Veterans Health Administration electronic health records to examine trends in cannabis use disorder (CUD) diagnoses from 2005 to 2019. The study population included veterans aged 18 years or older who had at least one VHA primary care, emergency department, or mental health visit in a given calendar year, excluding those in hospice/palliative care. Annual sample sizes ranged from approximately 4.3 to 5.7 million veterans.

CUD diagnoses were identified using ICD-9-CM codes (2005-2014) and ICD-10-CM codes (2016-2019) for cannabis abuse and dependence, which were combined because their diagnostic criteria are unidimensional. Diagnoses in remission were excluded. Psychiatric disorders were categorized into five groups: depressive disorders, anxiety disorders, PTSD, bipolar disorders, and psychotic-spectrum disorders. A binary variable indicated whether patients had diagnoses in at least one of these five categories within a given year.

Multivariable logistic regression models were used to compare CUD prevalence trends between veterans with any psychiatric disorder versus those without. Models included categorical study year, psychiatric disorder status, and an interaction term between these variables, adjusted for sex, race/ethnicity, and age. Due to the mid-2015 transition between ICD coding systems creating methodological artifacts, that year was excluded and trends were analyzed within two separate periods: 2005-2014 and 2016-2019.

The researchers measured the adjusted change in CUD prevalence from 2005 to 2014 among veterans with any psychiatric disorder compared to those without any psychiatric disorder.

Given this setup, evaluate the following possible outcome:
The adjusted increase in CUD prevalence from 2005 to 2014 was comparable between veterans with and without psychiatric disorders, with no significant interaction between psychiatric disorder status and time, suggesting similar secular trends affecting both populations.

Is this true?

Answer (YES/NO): NO